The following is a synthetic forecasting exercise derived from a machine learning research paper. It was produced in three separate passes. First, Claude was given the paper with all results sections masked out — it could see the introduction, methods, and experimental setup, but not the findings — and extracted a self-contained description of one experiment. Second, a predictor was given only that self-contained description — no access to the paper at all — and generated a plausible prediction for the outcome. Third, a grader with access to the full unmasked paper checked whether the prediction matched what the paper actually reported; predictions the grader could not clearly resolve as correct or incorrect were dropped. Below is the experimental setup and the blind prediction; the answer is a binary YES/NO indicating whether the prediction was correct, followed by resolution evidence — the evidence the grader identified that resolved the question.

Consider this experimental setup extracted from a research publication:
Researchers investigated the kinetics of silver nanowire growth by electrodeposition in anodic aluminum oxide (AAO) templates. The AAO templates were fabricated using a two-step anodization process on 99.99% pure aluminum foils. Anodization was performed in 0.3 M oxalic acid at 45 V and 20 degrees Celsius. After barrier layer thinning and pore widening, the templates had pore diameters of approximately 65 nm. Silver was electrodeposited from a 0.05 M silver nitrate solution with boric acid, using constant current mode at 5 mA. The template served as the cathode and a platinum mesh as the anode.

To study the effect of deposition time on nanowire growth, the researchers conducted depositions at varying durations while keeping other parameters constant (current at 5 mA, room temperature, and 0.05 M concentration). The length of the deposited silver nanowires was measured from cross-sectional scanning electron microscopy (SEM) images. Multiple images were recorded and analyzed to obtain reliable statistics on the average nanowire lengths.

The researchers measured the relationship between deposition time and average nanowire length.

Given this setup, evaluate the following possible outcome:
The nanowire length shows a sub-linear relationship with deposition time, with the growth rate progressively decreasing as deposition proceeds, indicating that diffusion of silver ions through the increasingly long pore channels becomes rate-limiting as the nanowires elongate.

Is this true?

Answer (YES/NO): NO